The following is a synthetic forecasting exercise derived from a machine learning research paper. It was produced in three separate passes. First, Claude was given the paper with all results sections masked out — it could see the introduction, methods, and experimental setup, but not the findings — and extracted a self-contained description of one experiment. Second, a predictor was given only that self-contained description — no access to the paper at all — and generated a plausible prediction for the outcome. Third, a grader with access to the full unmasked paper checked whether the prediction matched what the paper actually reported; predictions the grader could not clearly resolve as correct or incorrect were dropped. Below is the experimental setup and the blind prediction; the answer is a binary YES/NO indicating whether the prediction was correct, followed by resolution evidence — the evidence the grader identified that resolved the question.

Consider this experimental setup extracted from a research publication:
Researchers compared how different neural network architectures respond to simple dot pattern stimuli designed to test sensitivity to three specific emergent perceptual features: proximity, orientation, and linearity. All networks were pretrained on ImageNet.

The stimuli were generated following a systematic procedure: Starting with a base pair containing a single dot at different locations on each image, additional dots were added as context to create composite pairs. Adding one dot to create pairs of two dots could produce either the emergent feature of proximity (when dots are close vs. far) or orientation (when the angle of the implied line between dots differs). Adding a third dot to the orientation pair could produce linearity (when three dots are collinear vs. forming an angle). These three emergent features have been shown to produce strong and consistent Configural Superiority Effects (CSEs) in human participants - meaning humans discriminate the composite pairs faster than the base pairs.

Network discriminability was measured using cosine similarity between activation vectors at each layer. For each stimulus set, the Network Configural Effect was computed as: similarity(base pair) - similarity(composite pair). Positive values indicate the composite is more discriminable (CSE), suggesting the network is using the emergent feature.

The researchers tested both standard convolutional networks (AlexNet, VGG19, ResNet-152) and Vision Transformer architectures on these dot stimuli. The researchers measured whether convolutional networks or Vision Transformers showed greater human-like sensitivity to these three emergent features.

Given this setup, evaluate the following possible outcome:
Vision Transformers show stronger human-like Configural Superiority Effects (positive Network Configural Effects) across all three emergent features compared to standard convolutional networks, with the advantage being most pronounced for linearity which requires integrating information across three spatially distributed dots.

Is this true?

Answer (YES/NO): NO